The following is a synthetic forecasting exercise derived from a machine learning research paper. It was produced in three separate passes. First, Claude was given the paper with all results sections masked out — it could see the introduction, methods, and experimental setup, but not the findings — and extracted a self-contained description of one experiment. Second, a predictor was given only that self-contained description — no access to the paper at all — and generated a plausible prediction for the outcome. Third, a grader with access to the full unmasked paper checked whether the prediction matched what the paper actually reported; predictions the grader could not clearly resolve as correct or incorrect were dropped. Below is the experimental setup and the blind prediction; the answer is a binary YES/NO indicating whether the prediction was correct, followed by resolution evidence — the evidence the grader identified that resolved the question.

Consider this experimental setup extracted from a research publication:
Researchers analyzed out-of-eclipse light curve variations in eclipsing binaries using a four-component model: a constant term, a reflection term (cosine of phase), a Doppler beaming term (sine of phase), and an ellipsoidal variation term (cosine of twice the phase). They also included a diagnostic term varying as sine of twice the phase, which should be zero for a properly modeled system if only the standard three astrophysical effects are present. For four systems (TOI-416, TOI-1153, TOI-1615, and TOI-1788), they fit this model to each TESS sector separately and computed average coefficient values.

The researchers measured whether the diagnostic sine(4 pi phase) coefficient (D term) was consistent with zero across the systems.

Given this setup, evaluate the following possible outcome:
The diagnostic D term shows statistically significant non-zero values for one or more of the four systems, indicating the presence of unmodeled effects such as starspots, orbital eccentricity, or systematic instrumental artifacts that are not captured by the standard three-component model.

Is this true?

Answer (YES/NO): NO